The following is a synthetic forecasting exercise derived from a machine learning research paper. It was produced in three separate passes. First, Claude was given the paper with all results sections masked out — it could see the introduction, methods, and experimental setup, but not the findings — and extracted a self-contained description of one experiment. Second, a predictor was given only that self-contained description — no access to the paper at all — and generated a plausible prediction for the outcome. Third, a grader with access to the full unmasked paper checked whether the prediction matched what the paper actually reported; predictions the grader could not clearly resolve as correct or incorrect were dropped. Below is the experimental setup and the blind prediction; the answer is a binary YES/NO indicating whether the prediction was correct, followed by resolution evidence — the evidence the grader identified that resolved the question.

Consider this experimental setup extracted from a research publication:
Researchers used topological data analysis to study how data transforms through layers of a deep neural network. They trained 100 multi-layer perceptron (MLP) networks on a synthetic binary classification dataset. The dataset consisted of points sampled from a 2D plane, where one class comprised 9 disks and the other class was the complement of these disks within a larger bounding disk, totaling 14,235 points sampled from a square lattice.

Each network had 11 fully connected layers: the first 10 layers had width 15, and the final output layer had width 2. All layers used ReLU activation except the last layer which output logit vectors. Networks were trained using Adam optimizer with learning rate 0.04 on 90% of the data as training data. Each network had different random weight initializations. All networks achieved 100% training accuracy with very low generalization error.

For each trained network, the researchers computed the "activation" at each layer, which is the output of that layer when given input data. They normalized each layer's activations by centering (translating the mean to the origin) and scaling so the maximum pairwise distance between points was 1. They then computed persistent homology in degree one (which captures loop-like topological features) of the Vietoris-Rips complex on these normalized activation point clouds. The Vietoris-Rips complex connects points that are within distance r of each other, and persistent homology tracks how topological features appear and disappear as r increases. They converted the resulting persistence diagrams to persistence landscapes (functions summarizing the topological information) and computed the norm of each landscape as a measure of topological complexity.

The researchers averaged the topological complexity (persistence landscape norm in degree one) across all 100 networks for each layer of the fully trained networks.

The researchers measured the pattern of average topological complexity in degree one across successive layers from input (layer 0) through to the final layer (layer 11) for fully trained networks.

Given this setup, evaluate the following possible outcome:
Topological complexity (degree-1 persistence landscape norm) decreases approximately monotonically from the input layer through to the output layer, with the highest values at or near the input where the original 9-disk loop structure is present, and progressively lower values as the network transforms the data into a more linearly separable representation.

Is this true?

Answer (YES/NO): NO